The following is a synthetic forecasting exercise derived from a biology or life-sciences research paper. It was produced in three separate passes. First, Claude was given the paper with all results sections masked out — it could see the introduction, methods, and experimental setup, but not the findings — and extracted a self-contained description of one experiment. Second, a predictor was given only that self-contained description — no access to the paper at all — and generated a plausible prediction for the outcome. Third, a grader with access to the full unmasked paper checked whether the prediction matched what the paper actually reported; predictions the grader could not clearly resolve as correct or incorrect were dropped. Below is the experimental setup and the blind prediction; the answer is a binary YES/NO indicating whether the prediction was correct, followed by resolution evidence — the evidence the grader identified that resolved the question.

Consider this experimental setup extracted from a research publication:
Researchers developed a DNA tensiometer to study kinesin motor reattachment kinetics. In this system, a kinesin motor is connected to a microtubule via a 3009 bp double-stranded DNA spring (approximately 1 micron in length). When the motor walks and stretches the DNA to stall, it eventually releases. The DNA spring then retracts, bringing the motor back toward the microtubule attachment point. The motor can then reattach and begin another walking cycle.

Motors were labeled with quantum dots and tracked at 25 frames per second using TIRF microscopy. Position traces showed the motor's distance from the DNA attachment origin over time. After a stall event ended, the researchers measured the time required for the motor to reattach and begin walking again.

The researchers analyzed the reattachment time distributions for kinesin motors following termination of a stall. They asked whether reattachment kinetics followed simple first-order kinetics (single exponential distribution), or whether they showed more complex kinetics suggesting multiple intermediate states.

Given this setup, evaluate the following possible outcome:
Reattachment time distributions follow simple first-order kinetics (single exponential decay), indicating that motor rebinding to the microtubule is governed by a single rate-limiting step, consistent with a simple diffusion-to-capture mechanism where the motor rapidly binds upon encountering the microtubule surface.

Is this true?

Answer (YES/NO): NO